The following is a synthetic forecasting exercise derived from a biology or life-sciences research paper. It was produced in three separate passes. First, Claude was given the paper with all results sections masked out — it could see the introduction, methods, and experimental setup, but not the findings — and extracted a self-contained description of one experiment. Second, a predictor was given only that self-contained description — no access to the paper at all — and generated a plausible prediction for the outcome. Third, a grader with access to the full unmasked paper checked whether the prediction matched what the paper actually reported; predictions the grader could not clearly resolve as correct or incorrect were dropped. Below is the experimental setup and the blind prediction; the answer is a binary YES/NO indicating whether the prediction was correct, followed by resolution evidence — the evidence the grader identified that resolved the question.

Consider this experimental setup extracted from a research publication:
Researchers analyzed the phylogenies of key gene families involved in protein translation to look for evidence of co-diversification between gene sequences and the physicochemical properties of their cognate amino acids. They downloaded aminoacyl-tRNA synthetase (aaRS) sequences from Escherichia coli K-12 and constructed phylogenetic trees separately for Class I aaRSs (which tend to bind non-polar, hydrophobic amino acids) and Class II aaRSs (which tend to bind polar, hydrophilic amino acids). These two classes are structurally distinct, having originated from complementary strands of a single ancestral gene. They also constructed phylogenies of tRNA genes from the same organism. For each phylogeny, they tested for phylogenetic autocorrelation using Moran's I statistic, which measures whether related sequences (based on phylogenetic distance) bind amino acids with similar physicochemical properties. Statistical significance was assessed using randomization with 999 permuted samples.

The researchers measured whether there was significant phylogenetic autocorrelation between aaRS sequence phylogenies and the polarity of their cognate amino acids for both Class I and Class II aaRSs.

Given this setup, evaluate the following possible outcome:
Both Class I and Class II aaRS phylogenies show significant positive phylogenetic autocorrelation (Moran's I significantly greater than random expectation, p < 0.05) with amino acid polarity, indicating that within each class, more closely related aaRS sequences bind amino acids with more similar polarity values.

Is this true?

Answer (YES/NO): NO